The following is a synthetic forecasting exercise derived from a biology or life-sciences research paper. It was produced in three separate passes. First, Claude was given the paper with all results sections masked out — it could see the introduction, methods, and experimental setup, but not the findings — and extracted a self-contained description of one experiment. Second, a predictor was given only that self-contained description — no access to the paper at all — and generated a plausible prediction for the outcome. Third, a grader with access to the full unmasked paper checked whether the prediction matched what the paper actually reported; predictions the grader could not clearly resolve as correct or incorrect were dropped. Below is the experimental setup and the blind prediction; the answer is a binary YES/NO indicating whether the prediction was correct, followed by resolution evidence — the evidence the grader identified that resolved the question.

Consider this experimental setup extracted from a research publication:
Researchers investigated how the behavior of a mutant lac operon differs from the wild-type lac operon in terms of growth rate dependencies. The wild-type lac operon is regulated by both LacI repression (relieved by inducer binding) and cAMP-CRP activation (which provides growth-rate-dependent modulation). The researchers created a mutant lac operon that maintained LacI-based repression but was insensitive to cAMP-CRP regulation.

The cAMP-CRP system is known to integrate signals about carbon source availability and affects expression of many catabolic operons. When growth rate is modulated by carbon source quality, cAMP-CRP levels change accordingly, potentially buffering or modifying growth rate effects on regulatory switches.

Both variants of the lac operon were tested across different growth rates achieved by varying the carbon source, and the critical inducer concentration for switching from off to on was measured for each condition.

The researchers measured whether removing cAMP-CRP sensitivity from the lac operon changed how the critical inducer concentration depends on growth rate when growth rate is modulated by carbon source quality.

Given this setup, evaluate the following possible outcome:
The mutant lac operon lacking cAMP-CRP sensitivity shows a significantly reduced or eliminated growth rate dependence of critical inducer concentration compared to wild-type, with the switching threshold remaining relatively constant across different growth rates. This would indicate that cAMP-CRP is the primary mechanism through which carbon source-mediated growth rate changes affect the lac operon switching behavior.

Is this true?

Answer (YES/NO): NO